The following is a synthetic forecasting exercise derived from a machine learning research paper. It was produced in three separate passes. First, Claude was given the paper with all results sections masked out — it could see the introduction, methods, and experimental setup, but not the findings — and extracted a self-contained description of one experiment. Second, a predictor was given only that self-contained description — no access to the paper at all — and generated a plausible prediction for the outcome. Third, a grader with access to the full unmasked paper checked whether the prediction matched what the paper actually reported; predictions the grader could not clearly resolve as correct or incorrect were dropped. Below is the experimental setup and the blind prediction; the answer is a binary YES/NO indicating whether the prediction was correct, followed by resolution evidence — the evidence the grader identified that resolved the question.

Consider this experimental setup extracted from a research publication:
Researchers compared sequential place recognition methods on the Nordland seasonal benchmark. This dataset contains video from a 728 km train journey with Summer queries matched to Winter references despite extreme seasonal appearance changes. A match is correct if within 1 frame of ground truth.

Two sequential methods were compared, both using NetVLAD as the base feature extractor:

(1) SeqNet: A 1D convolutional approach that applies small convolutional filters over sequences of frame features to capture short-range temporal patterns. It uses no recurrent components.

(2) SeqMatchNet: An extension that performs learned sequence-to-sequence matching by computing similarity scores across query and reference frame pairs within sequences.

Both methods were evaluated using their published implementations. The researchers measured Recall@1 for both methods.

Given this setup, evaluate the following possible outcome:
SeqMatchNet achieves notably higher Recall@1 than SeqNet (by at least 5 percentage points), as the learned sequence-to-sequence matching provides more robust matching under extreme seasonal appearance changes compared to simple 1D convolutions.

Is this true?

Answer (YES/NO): NO